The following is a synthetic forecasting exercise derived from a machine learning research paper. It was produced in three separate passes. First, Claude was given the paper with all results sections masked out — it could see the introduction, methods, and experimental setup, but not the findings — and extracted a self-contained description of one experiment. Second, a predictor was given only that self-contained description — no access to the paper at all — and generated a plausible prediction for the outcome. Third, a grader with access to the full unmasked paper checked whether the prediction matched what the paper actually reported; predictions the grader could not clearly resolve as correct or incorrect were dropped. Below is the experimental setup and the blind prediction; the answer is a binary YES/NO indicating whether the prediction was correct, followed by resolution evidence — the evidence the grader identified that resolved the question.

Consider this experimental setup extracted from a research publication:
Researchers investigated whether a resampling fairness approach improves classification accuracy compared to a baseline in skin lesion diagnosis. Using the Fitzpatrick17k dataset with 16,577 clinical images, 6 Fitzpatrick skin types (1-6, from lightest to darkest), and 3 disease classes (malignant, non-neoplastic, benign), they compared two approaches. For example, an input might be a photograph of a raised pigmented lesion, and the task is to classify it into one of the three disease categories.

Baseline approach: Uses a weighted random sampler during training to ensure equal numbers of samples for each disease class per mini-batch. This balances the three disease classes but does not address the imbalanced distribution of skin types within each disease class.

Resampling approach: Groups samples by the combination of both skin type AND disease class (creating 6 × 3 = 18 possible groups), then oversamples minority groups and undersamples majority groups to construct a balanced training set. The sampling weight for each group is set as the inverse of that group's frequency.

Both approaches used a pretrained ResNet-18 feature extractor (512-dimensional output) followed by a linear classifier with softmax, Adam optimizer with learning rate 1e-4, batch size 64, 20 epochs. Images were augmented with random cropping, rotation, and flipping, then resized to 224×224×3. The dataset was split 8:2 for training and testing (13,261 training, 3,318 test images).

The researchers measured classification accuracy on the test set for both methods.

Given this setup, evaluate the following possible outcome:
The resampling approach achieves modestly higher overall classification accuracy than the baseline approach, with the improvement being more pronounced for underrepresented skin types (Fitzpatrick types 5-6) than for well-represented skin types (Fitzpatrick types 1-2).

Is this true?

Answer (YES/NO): NO